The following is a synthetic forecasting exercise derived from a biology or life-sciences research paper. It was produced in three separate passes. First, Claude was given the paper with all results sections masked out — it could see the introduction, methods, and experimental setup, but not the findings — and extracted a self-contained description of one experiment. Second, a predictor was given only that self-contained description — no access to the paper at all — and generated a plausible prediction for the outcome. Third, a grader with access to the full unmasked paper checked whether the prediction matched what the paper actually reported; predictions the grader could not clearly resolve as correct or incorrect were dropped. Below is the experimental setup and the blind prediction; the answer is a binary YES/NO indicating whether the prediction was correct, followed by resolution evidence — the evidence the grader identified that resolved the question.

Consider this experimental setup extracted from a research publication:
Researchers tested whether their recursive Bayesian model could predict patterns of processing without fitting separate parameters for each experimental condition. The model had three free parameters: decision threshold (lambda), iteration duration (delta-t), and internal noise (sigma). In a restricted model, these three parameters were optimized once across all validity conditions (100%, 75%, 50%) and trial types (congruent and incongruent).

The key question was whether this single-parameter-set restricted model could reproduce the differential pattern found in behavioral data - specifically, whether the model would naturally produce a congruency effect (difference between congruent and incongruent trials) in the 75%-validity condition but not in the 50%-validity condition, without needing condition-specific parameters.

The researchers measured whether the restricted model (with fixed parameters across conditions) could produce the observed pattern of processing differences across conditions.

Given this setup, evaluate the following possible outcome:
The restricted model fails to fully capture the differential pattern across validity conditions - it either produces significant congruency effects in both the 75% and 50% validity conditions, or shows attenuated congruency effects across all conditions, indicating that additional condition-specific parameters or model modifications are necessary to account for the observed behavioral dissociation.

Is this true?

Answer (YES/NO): NO